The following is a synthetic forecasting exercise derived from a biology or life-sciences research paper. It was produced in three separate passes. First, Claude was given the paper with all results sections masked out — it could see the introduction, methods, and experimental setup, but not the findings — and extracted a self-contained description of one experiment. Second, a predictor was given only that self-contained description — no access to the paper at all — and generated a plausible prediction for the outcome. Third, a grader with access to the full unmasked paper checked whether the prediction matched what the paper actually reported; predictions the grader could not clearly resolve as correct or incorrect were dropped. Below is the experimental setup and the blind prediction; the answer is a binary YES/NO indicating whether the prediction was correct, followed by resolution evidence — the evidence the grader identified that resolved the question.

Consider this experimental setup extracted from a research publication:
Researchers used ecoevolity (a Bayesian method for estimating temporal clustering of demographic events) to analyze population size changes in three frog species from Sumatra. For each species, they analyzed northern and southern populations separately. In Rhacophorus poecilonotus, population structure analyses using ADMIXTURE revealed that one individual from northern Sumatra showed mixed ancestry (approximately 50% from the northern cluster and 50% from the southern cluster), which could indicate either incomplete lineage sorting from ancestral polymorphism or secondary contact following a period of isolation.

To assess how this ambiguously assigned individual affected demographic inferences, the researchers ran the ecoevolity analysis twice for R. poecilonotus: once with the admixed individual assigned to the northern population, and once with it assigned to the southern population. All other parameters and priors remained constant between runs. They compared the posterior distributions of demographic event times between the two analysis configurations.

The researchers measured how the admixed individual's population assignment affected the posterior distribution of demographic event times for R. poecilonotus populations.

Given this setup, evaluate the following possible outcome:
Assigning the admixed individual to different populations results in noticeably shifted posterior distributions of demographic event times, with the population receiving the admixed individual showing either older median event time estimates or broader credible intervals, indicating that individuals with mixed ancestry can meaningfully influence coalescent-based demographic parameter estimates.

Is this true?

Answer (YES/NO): NO